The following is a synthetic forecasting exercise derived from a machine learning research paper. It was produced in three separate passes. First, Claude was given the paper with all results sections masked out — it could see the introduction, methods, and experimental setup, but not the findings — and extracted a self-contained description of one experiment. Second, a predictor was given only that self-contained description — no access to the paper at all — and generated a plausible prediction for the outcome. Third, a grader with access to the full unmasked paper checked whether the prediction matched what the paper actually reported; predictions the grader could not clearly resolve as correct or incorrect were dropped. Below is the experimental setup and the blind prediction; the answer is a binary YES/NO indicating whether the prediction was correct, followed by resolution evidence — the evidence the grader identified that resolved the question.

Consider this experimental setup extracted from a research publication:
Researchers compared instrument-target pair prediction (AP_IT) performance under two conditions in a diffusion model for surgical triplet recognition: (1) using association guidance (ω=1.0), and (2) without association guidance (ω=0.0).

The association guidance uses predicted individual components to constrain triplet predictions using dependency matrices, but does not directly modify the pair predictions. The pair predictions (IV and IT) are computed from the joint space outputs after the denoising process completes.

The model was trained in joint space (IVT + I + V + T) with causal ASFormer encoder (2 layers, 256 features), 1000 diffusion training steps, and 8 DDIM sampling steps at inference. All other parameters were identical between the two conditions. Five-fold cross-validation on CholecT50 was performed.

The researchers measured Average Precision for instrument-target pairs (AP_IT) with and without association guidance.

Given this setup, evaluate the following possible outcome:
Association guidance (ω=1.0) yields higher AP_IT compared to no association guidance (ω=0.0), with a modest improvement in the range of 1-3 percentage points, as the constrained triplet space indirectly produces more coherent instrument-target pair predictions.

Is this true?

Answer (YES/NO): YES